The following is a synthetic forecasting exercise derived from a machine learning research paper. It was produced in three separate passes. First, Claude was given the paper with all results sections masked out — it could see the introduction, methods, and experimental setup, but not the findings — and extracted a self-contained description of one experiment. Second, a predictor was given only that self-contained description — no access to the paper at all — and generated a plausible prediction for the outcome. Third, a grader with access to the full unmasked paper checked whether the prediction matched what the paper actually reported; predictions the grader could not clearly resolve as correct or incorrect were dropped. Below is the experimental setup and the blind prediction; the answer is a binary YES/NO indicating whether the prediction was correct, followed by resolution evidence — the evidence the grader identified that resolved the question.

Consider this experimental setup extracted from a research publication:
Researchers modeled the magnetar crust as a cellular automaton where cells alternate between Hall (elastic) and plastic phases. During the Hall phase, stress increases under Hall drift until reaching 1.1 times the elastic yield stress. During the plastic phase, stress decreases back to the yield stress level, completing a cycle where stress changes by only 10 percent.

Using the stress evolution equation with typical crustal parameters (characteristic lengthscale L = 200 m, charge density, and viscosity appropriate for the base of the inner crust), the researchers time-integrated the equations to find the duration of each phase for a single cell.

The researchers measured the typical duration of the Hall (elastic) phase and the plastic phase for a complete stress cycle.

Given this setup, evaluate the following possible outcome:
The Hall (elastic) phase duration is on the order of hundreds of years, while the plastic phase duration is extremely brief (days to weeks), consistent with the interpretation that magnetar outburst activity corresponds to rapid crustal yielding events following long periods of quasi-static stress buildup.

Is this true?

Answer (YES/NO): NO